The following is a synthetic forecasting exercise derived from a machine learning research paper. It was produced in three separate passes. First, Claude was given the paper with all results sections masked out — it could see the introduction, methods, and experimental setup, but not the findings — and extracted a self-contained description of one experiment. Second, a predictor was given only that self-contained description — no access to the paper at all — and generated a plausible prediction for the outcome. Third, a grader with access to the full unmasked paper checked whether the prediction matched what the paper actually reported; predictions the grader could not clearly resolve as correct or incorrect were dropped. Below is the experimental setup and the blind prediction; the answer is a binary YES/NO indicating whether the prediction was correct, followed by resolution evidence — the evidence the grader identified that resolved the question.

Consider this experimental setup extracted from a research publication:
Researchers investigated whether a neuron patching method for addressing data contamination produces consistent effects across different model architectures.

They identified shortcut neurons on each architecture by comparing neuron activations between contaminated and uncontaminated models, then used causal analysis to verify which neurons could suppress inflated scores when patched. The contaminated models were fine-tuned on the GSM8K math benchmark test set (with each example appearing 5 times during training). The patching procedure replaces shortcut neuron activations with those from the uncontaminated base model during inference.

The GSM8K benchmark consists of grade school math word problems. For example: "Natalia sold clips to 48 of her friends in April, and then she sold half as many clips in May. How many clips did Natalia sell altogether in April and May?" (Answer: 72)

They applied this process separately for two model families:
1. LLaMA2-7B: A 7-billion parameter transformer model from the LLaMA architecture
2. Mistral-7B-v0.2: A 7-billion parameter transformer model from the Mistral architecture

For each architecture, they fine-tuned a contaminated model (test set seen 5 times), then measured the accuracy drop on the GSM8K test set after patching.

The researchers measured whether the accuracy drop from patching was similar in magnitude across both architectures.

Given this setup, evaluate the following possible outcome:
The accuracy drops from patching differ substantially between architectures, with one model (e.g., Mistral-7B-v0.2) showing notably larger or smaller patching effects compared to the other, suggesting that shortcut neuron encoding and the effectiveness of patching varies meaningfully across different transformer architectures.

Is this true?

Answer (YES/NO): YES